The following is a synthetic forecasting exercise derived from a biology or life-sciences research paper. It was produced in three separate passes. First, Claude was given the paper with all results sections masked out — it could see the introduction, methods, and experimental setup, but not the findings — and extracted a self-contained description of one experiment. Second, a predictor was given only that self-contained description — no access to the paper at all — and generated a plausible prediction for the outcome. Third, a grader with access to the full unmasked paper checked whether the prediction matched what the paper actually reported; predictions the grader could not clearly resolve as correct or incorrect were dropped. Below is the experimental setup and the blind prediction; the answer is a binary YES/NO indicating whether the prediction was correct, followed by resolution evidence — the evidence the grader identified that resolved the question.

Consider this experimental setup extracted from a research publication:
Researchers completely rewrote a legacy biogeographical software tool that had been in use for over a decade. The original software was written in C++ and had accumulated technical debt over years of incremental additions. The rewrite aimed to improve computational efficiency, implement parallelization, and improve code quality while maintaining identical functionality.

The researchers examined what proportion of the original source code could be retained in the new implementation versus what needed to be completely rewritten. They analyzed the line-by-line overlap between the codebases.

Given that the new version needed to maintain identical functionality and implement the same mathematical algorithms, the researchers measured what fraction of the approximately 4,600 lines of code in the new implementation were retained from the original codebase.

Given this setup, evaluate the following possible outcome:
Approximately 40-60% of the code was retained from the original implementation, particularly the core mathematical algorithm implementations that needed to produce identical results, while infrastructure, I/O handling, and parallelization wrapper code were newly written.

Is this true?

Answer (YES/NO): NO